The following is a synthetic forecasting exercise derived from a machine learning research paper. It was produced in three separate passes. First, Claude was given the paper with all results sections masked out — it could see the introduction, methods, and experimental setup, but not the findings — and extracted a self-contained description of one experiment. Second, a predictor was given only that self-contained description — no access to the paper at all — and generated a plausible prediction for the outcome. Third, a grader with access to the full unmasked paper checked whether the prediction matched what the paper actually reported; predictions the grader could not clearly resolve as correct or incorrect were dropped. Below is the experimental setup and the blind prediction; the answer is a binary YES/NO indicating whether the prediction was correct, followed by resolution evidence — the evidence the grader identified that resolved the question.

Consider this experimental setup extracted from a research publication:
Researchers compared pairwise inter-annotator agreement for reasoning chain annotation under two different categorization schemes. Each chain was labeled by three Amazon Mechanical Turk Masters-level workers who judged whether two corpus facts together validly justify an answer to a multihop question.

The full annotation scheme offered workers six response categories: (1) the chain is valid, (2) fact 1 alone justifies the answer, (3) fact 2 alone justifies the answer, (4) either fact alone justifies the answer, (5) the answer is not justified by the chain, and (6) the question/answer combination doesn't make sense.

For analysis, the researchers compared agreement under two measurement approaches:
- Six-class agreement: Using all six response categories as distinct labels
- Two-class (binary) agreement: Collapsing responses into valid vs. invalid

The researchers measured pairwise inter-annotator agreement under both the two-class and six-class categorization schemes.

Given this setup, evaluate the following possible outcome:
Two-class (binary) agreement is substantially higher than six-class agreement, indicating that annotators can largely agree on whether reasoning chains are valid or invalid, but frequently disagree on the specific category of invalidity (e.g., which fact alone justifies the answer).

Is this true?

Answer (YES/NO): YES